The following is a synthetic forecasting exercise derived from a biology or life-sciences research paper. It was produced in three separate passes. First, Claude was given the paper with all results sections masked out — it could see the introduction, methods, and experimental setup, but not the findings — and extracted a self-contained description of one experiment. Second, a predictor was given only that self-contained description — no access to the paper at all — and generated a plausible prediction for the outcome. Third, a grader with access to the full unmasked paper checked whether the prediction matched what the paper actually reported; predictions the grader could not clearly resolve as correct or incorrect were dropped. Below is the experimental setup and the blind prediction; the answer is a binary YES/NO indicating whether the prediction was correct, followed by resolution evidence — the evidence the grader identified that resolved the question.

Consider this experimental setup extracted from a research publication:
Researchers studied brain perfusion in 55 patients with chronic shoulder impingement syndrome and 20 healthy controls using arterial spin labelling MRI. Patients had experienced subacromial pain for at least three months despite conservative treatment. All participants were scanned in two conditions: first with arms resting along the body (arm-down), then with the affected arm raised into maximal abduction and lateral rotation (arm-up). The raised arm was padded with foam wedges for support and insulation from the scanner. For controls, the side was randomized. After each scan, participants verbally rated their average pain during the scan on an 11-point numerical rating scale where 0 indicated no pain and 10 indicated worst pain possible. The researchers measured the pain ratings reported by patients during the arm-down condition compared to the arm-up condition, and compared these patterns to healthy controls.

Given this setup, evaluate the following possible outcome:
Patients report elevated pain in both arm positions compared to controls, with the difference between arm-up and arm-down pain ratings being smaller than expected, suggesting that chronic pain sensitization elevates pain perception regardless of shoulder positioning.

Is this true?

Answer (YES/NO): NO